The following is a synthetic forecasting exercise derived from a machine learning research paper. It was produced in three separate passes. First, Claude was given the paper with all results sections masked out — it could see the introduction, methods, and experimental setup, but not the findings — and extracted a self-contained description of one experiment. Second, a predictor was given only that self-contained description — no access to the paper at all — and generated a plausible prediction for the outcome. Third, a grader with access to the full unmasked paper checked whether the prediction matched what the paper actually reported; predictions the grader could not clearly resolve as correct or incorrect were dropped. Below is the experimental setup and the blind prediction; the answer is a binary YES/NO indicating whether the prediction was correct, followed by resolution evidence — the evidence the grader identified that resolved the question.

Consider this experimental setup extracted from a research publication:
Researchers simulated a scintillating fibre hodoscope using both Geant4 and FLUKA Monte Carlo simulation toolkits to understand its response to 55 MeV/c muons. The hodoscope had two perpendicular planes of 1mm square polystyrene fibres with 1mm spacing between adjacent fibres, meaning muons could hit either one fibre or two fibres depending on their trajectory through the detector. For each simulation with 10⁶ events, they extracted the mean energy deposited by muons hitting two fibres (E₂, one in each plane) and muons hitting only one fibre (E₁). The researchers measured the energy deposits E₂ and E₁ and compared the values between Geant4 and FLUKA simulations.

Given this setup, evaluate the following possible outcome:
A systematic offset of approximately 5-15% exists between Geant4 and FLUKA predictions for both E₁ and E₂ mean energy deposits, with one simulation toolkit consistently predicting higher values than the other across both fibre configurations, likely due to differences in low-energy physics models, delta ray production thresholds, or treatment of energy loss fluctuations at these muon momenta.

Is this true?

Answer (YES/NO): YES